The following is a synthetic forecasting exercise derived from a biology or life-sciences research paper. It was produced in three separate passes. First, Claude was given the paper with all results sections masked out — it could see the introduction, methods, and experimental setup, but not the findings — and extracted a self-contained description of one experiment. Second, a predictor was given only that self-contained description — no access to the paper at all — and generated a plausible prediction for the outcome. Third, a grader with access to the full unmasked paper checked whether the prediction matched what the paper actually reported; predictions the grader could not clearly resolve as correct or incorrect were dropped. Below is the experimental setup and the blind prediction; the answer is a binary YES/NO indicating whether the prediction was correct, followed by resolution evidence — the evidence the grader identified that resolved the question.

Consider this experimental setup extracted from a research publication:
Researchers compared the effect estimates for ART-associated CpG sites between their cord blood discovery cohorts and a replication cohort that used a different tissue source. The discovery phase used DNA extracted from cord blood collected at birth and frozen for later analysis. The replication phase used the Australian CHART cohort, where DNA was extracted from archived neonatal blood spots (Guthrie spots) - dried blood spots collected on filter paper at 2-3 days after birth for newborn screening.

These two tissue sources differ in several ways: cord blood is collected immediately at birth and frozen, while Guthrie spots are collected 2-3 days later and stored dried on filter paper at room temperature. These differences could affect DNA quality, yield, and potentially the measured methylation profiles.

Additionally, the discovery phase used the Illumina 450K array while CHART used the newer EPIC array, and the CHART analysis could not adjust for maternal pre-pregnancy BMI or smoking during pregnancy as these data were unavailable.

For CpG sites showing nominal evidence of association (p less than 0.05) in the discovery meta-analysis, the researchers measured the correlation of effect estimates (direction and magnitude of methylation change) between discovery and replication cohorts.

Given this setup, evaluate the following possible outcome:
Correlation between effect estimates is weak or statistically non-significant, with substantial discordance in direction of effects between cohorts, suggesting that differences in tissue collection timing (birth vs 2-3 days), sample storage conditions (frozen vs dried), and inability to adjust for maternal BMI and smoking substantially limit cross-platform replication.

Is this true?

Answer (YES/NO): YES